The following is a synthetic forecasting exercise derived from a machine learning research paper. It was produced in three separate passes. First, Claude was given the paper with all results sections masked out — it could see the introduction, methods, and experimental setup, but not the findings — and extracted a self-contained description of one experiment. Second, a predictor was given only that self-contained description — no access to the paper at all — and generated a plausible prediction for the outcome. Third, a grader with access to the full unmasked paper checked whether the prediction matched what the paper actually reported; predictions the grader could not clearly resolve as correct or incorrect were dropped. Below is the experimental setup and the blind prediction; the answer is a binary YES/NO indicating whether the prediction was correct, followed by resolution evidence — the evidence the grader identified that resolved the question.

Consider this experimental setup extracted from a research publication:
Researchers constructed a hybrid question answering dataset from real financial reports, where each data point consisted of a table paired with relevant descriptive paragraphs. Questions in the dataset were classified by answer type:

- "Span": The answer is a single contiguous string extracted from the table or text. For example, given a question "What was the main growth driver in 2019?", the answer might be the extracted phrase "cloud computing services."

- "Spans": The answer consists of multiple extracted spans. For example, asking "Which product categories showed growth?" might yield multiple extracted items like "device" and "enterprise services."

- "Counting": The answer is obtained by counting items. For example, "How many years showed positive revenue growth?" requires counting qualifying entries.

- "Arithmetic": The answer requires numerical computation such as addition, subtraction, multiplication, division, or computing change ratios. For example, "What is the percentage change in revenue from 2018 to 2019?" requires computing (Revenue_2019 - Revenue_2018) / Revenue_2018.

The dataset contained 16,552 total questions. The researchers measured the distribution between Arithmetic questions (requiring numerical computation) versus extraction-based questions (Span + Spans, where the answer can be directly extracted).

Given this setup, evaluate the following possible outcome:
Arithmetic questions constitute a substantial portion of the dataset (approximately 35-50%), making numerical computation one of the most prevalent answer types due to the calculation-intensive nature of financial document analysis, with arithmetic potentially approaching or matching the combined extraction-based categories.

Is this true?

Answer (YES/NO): YES